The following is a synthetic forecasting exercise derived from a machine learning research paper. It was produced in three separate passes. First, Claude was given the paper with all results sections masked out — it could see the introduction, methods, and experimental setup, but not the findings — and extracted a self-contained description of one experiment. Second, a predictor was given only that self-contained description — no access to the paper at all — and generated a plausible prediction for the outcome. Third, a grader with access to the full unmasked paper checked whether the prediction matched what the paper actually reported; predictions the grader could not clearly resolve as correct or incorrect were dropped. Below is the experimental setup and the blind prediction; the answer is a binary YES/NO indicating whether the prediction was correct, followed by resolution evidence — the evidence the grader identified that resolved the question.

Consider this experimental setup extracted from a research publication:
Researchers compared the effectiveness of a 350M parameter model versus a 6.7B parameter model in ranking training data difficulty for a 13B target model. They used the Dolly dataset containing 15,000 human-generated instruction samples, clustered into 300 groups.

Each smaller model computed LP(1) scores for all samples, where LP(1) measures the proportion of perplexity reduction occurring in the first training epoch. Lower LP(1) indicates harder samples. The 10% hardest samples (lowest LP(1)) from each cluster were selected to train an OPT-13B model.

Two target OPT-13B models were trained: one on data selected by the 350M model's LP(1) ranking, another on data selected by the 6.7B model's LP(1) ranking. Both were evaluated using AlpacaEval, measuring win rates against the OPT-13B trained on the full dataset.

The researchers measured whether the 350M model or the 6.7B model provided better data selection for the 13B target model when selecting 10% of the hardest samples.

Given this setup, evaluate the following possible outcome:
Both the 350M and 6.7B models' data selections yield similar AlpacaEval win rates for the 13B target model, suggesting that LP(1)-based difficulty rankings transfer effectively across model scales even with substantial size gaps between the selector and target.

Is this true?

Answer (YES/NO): YES